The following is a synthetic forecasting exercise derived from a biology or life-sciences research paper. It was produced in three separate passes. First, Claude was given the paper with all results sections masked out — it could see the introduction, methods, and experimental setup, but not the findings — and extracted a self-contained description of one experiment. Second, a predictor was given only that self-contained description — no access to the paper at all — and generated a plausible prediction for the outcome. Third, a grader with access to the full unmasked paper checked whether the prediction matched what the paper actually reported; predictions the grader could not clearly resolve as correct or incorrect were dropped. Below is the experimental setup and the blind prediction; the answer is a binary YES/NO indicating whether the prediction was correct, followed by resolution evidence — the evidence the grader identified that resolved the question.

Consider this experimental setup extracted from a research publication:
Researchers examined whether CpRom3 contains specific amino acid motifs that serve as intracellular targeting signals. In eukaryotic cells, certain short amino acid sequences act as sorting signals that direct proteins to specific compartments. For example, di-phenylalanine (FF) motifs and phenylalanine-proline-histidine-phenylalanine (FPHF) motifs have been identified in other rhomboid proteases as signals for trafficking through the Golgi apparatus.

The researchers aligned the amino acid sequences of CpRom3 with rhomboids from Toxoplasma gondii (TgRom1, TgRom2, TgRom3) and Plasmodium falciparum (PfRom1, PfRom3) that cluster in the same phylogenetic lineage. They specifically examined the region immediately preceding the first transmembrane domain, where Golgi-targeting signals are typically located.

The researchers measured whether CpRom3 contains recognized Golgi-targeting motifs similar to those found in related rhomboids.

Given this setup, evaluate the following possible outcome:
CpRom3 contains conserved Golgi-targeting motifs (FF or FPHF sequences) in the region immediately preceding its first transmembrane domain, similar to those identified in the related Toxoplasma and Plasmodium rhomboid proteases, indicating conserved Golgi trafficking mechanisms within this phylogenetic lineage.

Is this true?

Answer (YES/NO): YES